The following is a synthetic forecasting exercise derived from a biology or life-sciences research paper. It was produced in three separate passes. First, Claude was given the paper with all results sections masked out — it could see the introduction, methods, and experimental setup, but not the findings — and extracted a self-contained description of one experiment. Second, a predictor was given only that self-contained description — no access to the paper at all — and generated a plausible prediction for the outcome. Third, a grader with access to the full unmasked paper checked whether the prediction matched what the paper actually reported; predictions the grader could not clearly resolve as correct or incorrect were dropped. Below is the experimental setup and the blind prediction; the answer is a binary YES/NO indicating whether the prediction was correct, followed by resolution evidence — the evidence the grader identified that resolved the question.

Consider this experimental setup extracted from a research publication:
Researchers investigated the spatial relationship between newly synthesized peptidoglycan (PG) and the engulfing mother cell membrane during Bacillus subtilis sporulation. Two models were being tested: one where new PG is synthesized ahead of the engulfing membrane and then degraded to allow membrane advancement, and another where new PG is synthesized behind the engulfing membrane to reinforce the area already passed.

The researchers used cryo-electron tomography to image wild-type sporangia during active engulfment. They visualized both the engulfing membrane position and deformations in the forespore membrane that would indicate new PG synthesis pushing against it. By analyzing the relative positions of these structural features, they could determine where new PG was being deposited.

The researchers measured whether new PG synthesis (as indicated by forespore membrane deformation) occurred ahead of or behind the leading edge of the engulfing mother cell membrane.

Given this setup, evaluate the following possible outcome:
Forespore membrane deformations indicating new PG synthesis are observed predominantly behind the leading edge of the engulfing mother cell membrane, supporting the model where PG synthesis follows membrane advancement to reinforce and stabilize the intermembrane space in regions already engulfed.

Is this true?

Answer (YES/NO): NO